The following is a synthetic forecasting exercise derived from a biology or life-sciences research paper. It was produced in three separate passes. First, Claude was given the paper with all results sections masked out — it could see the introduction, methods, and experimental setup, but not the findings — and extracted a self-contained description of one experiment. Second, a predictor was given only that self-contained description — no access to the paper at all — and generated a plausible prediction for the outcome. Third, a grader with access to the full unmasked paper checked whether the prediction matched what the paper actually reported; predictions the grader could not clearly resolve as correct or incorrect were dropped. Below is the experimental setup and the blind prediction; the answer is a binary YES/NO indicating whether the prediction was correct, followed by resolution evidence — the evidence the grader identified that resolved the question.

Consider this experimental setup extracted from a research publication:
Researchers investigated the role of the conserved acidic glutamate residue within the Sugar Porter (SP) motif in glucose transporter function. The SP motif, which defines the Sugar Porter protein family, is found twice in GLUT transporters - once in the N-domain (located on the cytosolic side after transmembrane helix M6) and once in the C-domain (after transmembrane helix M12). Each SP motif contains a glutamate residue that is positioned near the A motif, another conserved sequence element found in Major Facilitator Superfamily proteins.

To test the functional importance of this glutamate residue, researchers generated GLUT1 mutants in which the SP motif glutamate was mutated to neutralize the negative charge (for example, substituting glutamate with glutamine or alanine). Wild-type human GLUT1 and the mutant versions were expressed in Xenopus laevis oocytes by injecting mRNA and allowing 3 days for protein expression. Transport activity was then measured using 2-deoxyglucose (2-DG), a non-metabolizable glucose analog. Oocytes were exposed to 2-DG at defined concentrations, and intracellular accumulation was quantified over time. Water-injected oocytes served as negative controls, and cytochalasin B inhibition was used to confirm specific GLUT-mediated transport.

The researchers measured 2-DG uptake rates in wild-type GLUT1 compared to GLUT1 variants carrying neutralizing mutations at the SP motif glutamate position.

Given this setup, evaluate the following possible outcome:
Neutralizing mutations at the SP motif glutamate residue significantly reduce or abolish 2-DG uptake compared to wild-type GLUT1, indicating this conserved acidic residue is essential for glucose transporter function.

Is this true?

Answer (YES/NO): NO